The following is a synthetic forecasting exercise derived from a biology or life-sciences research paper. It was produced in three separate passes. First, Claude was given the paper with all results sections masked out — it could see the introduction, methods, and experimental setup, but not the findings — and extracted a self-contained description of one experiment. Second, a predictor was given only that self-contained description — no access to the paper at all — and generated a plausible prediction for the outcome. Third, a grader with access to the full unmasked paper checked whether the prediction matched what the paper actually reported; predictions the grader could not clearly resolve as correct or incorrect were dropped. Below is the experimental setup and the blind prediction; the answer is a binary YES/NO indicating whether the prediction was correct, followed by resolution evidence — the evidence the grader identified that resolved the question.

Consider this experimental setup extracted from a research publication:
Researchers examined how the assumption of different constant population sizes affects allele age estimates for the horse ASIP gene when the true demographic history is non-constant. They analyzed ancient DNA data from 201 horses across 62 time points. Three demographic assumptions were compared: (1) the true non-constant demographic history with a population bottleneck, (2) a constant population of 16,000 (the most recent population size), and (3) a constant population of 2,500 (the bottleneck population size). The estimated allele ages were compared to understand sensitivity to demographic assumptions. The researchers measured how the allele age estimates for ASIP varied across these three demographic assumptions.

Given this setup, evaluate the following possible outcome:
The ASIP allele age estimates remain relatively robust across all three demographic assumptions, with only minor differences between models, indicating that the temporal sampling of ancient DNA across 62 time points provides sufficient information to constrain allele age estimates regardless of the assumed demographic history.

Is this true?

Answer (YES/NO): NO